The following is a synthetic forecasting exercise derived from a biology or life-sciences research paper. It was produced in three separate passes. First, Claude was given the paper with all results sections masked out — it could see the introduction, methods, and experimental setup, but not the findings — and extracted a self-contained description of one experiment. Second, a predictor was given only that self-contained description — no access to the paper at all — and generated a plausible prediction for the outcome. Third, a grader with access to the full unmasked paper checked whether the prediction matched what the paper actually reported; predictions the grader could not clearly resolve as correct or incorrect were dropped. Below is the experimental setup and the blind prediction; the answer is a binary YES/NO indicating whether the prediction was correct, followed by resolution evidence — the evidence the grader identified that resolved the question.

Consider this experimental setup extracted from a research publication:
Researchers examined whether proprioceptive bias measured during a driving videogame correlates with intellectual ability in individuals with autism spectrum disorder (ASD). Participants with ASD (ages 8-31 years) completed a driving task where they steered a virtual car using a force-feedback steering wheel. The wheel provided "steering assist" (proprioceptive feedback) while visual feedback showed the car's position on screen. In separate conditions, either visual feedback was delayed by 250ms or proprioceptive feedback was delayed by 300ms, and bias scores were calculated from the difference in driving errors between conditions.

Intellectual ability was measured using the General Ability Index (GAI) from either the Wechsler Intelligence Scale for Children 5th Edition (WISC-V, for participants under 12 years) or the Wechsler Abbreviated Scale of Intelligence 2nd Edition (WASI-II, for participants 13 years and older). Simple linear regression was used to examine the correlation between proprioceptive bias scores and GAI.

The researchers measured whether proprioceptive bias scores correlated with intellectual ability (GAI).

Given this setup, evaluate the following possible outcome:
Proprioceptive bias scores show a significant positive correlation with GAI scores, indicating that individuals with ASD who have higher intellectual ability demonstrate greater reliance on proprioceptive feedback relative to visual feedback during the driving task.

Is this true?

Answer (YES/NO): NO